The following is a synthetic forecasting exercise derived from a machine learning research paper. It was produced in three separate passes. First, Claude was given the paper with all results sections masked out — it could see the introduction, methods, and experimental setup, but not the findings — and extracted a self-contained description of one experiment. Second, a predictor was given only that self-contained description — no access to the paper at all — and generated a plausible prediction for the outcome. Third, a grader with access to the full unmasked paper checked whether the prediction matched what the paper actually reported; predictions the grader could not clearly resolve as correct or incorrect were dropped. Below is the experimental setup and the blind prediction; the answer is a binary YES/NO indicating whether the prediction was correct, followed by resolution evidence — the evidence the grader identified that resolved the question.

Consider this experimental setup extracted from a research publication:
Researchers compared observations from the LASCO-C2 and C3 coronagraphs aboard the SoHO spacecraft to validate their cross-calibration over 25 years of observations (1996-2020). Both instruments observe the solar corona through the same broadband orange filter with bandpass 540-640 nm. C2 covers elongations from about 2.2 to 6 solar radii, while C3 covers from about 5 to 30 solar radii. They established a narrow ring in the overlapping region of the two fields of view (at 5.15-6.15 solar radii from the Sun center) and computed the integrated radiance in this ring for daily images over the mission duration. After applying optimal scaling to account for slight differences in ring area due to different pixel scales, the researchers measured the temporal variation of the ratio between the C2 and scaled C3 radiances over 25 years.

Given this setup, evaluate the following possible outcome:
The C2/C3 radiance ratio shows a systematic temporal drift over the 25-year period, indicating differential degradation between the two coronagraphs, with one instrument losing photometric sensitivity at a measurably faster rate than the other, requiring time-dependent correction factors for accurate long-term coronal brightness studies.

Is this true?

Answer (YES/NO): NO